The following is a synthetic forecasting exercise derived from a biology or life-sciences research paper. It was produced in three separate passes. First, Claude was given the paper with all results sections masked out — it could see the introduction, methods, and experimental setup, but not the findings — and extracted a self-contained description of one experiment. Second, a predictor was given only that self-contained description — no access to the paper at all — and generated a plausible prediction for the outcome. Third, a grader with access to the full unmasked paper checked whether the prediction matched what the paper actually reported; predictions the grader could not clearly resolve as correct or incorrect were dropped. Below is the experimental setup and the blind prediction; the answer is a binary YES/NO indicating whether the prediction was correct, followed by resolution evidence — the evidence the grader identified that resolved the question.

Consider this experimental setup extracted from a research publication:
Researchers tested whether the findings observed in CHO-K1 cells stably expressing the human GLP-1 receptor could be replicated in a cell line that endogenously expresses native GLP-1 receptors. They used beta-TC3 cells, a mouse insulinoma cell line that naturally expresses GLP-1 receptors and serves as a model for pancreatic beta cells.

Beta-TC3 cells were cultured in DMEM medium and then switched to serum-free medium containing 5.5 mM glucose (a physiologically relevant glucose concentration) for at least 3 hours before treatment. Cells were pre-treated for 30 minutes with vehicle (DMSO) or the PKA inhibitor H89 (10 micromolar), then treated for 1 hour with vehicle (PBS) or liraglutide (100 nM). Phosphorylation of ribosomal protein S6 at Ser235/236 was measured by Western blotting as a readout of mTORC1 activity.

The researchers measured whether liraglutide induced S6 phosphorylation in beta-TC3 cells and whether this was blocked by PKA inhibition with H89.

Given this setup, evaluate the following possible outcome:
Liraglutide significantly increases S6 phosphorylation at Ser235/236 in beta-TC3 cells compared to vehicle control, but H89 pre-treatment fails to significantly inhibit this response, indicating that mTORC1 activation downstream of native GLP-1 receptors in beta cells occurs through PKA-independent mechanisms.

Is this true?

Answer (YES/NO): NO